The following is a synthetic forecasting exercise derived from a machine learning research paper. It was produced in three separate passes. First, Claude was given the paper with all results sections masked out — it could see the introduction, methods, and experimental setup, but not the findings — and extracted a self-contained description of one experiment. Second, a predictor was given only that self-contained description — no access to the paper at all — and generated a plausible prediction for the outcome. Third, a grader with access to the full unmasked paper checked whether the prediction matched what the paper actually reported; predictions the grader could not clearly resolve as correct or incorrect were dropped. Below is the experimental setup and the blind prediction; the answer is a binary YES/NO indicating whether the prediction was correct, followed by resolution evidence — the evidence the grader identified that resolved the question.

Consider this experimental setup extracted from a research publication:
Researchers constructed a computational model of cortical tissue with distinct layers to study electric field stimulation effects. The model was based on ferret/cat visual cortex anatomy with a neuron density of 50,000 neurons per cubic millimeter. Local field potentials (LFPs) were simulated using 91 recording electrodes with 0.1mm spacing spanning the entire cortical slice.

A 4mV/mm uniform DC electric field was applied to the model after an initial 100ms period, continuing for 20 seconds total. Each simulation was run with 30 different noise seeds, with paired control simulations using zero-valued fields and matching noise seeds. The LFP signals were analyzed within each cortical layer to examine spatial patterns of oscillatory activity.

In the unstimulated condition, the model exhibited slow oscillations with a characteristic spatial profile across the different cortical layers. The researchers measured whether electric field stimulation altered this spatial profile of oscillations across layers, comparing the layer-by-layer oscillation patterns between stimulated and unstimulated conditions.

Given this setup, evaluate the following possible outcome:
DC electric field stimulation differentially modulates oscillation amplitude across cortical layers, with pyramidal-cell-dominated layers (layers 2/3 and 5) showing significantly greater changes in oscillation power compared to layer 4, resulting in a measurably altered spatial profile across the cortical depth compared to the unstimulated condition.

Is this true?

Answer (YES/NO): NO